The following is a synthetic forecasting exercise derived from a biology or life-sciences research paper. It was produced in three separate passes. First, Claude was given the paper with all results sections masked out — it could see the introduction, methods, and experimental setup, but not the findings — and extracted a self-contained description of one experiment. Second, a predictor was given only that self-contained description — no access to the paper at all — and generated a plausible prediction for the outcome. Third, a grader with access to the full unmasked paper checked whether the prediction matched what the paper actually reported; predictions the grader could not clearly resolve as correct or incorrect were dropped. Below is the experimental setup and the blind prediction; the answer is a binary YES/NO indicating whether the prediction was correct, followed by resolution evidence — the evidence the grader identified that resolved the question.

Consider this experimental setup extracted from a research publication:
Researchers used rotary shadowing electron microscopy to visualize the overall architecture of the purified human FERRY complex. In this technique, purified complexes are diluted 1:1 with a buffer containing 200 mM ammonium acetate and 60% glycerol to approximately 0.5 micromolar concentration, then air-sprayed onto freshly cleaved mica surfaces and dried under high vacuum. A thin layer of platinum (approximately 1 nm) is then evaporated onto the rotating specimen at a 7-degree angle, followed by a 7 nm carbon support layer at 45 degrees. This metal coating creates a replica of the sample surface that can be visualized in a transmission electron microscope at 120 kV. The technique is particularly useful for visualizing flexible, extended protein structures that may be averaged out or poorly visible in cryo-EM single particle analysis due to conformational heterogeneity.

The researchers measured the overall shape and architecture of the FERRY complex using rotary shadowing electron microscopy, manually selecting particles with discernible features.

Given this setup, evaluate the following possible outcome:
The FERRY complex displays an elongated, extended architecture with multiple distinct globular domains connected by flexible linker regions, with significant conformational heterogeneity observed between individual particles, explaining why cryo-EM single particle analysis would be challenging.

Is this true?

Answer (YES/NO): NO